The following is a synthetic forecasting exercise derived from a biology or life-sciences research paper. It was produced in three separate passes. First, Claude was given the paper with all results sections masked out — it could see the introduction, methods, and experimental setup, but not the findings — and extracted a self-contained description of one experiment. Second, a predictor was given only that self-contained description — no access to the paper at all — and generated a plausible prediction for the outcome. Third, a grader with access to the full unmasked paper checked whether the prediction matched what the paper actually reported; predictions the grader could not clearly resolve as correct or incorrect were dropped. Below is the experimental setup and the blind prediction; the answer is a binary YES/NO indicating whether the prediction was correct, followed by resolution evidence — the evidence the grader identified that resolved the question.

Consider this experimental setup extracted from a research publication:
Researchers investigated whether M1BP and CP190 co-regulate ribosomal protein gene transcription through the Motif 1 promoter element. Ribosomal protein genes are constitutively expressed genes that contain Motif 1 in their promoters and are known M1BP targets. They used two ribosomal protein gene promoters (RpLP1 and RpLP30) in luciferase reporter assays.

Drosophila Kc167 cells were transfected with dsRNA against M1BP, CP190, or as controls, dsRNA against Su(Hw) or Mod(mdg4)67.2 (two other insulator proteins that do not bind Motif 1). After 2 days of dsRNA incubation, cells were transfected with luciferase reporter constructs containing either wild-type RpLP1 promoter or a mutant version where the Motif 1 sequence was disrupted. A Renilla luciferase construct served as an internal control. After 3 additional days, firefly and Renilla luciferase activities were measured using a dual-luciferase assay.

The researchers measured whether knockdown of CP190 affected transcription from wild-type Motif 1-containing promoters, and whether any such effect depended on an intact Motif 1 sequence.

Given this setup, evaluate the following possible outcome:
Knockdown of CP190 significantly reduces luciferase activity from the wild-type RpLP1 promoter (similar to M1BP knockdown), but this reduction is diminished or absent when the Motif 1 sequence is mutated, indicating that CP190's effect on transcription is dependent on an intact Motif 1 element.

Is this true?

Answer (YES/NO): YES